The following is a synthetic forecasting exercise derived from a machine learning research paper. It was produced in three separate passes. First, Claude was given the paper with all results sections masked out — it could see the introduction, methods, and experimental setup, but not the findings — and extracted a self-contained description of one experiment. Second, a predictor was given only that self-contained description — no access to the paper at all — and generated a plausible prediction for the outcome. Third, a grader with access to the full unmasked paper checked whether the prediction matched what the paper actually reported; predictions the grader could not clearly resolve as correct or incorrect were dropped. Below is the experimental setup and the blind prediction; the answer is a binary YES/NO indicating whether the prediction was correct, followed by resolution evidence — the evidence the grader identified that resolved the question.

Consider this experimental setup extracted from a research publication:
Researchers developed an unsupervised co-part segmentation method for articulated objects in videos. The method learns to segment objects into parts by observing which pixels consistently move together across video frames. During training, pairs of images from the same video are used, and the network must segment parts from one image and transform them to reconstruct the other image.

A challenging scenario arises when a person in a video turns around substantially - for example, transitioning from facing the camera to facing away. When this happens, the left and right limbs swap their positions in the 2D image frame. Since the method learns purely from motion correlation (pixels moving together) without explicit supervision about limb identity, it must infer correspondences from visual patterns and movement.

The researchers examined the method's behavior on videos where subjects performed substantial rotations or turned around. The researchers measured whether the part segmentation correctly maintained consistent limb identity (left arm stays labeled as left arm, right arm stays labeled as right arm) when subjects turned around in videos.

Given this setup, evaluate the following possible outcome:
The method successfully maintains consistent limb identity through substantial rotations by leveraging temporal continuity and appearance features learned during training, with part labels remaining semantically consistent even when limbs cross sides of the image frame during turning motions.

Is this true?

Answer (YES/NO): NO